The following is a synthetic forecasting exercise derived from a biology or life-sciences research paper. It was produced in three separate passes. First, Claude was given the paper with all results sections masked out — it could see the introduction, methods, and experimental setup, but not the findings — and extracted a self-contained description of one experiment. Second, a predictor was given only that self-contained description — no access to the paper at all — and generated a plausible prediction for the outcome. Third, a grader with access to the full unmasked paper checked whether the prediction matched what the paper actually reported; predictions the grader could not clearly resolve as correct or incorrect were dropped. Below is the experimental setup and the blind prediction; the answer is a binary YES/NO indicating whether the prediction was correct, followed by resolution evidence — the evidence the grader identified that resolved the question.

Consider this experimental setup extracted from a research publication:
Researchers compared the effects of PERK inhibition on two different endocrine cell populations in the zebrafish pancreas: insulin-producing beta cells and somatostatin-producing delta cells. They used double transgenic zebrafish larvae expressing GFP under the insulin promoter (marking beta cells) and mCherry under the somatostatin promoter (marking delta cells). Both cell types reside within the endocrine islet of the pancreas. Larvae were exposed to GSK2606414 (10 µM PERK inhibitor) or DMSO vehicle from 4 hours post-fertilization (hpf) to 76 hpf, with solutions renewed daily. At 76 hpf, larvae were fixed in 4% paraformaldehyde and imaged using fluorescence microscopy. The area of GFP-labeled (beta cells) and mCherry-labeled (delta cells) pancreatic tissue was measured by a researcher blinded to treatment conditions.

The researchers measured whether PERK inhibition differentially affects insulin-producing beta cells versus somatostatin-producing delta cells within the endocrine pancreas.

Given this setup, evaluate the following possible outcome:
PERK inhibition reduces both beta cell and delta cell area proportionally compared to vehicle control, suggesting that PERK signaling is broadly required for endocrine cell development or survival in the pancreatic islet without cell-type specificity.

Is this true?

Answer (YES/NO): NO